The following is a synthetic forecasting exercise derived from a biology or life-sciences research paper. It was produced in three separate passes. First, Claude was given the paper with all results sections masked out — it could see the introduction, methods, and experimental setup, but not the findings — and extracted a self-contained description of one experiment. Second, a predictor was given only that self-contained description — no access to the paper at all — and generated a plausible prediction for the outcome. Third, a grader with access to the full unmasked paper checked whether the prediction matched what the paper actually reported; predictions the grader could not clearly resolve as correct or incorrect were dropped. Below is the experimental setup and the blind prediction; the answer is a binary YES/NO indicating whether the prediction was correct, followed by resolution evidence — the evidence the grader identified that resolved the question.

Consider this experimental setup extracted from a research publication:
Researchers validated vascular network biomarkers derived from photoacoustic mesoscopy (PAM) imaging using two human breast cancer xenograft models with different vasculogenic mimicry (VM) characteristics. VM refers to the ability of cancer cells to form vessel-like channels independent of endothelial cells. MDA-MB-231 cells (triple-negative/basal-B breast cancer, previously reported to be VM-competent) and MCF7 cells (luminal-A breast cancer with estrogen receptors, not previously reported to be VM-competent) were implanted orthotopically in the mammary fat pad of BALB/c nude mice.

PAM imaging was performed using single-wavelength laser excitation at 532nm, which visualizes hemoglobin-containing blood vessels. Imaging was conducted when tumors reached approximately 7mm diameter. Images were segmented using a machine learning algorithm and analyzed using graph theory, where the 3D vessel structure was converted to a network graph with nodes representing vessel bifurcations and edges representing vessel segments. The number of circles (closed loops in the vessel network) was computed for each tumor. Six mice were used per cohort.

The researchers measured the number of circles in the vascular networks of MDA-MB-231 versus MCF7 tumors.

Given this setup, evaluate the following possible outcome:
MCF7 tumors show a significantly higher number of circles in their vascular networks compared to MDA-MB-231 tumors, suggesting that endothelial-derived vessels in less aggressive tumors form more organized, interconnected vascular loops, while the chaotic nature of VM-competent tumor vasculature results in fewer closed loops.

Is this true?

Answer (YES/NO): NO